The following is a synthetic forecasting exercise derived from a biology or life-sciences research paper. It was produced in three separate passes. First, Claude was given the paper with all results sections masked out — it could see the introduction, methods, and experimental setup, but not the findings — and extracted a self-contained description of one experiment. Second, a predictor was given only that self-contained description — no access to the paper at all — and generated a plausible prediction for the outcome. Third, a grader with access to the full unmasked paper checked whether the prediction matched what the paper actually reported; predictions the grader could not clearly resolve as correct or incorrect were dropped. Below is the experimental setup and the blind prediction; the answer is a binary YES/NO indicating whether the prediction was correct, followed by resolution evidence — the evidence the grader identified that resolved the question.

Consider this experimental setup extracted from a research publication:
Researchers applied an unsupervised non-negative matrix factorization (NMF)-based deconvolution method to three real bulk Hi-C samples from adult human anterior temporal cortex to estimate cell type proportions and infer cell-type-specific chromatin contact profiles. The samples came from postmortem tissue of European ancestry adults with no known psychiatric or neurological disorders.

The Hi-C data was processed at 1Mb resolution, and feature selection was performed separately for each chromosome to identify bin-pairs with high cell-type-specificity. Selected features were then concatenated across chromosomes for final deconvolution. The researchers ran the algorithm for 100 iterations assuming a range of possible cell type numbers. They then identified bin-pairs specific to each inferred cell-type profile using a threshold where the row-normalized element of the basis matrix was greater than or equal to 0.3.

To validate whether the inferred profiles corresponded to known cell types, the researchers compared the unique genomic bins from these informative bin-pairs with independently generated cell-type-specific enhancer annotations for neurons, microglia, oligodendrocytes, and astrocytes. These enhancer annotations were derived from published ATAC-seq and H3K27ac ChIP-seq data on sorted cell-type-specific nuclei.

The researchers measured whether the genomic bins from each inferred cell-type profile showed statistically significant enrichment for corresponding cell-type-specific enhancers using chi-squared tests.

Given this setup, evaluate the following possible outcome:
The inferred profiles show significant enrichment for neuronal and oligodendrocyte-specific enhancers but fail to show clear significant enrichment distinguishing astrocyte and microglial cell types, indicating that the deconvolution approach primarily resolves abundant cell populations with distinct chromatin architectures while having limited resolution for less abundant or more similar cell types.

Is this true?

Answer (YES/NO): YES